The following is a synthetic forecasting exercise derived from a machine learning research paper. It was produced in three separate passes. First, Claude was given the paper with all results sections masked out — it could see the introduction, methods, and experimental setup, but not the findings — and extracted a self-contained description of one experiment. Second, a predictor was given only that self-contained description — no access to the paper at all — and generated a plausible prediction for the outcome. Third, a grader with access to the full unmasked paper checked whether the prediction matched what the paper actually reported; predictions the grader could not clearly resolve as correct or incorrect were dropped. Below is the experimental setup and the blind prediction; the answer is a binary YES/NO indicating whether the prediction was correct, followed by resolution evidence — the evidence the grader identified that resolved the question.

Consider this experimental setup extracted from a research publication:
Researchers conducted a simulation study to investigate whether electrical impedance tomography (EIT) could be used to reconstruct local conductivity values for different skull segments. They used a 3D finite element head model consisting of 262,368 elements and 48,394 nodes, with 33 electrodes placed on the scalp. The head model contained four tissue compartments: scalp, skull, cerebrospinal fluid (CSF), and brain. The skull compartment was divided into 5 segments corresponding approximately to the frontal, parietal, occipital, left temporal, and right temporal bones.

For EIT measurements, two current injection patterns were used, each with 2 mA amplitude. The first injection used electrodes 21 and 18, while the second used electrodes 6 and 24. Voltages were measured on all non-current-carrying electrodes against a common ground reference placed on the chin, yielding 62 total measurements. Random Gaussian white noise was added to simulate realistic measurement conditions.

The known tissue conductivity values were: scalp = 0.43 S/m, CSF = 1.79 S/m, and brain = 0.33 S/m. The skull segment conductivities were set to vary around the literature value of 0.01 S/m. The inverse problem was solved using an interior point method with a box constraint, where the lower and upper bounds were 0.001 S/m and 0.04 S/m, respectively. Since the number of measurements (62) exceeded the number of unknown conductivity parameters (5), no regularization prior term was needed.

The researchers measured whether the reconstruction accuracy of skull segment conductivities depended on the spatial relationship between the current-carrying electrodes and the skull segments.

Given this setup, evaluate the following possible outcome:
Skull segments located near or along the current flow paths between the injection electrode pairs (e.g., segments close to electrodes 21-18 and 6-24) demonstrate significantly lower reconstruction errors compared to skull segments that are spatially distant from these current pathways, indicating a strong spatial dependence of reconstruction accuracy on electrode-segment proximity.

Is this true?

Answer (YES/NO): YES